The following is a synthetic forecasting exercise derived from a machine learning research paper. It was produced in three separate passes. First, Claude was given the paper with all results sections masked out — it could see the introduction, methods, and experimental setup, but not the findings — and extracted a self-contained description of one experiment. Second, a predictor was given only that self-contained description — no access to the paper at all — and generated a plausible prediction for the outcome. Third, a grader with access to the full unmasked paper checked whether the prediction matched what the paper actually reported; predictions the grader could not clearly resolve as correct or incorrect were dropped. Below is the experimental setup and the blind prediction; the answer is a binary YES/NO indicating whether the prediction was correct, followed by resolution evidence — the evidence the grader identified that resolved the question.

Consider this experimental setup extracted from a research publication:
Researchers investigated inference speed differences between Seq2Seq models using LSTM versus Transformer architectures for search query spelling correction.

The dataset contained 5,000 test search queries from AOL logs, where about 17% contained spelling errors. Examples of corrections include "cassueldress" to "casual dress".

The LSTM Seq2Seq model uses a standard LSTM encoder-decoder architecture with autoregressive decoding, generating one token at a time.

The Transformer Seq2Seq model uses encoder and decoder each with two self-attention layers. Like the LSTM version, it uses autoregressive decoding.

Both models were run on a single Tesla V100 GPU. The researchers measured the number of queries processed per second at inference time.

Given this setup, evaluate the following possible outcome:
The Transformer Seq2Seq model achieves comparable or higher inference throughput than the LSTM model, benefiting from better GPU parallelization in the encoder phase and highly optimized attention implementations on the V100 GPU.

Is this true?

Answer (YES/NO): NO